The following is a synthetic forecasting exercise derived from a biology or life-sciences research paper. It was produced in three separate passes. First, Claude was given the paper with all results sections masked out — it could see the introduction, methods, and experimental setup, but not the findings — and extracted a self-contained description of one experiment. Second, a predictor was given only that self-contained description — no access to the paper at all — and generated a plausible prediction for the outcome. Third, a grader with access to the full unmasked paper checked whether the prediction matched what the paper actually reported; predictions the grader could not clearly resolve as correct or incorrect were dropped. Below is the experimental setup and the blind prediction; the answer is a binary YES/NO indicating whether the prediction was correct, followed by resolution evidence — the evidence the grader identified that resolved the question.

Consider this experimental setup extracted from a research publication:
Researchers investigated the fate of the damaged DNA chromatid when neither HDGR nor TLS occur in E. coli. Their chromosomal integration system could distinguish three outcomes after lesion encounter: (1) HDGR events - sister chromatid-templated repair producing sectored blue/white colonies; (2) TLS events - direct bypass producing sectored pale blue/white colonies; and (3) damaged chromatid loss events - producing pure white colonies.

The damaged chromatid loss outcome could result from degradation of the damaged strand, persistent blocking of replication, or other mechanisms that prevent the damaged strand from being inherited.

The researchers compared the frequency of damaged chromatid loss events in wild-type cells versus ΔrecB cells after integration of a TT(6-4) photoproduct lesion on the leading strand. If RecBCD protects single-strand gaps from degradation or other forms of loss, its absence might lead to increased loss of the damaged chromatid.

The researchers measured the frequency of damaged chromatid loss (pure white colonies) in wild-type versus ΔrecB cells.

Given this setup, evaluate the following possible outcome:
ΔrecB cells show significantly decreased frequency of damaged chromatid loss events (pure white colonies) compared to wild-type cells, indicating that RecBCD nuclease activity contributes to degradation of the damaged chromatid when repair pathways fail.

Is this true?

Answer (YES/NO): NO